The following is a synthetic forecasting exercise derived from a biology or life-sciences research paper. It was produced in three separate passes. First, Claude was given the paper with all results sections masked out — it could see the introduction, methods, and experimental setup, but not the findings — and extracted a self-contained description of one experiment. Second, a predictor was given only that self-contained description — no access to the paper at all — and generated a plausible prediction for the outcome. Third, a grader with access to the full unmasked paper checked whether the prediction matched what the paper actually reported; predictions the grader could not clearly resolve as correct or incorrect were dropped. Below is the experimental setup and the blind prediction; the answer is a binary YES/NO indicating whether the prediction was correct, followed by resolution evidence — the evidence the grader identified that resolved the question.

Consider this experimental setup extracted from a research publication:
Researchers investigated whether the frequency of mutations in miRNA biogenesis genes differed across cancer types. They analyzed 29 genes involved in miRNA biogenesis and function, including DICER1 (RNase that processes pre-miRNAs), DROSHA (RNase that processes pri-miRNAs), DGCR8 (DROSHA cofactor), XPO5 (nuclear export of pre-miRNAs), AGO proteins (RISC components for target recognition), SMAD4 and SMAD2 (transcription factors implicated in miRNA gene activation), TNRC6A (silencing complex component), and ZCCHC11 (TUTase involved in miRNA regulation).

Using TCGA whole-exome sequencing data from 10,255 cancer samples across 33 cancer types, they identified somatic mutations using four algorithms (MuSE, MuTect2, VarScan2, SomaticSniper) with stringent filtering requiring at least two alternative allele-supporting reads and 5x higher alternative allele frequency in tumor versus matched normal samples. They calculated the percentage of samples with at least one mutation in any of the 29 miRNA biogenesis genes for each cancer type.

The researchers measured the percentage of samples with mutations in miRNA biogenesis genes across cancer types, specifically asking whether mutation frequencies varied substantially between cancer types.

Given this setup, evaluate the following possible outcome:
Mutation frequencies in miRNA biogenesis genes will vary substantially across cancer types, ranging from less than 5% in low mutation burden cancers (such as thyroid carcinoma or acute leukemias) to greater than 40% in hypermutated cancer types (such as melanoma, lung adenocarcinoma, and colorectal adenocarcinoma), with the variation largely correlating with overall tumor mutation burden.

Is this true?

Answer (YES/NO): NO